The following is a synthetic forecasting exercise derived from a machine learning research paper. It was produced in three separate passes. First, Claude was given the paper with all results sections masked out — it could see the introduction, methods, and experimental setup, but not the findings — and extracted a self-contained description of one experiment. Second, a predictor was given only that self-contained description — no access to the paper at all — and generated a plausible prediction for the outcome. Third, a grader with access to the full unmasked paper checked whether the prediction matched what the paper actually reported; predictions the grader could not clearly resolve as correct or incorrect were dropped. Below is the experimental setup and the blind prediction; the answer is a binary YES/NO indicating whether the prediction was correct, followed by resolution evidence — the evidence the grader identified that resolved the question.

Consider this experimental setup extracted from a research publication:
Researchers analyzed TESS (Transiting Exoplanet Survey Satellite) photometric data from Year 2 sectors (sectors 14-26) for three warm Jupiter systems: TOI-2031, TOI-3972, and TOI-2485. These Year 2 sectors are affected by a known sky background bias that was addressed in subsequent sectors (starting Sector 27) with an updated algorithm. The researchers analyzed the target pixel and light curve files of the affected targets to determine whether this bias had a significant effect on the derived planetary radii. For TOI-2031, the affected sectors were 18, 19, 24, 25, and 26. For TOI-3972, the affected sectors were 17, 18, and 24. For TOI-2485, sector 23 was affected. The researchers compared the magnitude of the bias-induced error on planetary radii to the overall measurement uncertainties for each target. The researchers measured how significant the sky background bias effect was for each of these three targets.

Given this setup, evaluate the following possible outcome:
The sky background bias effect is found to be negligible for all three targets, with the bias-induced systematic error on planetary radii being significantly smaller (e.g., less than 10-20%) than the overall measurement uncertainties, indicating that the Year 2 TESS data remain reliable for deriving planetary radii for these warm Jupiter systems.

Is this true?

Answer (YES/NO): NO